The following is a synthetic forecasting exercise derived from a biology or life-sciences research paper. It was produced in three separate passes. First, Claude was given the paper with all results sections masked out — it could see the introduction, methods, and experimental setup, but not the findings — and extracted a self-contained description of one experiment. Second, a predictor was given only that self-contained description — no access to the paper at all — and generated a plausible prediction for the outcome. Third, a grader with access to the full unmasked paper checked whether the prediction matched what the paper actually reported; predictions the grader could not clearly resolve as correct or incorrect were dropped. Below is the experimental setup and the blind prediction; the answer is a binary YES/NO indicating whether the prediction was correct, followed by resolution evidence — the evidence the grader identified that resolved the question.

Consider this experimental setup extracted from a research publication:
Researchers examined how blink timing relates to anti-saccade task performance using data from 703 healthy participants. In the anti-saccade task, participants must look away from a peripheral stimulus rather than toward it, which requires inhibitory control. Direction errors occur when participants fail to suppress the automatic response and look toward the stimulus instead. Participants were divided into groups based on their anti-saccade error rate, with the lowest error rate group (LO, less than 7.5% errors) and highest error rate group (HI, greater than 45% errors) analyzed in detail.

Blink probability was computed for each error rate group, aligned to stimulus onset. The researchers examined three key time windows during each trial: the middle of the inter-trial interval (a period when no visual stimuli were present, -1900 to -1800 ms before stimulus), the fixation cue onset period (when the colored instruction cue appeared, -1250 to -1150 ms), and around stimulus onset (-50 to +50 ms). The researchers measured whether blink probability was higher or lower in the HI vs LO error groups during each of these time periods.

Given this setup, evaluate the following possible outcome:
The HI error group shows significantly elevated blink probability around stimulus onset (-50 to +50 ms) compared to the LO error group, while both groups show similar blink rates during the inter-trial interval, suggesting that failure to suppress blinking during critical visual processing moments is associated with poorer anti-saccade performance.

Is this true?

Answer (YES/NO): NO